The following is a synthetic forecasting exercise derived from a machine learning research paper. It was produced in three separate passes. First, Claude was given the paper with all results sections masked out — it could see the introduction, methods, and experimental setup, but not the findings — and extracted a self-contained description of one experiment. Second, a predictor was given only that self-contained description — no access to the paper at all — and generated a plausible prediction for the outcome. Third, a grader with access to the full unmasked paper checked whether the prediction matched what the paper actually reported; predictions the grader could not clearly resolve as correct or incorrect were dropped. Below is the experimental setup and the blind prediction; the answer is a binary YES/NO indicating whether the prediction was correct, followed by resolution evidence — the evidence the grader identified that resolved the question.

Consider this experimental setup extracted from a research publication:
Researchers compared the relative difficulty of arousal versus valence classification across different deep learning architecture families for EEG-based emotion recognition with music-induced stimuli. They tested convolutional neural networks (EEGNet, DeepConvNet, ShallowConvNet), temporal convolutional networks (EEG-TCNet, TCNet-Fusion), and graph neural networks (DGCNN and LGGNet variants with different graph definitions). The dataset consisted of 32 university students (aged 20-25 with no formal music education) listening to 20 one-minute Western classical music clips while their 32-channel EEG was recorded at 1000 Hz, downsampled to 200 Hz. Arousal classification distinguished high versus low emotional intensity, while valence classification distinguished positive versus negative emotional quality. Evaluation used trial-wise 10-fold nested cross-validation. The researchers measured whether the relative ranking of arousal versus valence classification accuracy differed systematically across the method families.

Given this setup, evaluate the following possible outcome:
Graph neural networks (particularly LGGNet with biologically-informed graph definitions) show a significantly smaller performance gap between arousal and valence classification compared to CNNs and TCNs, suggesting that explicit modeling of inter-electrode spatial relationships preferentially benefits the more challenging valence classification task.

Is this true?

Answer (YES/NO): NO